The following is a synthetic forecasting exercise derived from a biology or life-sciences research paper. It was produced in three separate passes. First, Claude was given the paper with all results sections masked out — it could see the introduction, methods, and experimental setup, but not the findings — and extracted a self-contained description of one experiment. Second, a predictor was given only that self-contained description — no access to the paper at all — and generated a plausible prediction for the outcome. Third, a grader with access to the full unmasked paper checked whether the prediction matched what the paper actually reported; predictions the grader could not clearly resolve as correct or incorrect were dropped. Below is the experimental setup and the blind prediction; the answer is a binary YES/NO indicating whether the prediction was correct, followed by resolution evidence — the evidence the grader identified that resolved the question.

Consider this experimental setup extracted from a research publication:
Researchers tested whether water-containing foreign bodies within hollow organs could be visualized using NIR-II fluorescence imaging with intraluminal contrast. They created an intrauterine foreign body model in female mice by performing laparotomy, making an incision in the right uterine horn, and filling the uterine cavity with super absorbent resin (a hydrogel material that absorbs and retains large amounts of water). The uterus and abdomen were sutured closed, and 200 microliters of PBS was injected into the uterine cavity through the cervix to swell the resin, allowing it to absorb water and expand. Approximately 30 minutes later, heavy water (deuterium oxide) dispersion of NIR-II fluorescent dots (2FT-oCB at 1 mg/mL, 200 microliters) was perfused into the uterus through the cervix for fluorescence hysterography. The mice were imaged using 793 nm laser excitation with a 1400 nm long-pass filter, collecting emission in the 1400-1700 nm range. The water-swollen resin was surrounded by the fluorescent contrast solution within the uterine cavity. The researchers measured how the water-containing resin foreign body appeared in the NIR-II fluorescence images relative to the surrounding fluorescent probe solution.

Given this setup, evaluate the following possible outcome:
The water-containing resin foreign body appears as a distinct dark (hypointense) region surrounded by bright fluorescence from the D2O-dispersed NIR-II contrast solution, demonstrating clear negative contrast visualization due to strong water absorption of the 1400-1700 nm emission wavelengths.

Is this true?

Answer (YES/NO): YES